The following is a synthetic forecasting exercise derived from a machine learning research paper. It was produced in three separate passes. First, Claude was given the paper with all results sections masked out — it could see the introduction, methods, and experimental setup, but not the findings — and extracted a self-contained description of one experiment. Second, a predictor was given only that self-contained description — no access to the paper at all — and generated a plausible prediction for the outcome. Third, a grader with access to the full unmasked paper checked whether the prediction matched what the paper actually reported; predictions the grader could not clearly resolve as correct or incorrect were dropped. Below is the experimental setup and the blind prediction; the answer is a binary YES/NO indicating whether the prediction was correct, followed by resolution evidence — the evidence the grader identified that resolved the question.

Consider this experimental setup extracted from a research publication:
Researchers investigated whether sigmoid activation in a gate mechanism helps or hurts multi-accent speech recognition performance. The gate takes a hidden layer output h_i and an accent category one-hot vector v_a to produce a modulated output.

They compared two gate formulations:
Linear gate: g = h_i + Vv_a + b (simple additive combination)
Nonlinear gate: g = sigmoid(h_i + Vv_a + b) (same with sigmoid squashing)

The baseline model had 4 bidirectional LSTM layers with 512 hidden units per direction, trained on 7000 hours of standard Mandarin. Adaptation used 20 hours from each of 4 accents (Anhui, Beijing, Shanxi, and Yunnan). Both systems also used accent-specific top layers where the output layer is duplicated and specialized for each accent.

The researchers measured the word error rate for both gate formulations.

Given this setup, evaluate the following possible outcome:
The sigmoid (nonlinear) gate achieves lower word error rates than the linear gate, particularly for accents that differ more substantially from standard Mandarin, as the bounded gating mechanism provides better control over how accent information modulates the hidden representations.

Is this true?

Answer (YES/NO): NO